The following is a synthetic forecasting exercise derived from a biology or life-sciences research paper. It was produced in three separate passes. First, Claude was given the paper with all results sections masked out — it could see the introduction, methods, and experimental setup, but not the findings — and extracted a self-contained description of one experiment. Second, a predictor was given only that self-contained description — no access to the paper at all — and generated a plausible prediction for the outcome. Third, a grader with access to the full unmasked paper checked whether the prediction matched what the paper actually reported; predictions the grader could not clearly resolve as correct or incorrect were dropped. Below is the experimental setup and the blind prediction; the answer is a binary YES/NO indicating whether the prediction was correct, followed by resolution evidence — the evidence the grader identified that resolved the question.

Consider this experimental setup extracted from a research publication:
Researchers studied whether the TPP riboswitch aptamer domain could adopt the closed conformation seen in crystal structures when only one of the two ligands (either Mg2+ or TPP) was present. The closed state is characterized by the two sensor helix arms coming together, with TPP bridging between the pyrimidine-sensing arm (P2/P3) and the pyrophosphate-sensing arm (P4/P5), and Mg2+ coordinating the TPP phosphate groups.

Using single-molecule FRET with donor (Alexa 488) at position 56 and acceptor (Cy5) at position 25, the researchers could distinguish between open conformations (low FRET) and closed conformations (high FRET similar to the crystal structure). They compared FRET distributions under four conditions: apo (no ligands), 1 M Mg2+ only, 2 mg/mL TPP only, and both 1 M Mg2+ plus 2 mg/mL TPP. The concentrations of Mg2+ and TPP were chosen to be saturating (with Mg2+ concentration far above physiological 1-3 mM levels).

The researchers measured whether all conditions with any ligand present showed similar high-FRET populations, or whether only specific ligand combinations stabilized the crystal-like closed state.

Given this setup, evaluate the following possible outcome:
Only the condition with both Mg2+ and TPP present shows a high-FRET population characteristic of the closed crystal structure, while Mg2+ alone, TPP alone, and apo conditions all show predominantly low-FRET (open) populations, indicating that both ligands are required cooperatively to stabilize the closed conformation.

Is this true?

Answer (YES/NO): NO